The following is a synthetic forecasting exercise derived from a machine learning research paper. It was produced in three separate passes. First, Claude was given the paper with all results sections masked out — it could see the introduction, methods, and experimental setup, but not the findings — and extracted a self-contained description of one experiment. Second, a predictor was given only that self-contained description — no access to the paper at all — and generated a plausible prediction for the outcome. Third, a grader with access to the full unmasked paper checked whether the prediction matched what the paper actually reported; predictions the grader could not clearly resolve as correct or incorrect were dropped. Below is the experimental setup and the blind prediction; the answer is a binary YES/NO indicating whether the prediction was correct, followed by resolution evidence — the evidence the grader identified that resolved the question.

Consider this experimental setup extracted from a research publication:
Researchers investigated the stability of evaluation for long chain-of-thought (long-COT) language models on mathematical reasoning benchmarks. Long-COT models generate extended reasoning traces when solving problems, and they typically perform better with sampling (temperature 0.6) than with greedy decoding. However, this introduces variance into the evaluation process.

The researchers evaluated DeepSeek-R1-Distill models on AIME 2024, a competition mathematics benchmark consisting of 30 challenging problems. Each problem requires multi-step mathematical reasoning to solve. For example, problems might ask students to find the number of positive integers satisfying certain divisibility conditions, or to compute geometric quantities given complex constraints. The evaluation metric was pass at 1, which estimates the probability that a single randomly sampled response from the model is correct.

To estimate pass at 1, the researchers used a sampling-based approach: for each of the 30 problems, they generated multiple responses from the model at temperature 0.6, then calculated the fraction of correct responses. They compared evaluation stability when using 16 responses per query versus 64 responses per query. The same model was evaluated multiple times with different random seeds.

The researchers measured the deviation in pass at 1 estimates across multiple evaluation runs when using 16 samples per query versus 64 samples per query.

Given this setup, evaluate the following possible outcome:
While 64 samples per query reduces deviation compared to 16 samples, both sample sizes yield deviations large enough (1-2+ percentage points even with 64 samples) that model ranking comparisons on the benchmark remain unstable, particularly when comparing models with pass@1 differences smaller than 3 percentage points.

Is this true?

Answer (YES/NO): NO